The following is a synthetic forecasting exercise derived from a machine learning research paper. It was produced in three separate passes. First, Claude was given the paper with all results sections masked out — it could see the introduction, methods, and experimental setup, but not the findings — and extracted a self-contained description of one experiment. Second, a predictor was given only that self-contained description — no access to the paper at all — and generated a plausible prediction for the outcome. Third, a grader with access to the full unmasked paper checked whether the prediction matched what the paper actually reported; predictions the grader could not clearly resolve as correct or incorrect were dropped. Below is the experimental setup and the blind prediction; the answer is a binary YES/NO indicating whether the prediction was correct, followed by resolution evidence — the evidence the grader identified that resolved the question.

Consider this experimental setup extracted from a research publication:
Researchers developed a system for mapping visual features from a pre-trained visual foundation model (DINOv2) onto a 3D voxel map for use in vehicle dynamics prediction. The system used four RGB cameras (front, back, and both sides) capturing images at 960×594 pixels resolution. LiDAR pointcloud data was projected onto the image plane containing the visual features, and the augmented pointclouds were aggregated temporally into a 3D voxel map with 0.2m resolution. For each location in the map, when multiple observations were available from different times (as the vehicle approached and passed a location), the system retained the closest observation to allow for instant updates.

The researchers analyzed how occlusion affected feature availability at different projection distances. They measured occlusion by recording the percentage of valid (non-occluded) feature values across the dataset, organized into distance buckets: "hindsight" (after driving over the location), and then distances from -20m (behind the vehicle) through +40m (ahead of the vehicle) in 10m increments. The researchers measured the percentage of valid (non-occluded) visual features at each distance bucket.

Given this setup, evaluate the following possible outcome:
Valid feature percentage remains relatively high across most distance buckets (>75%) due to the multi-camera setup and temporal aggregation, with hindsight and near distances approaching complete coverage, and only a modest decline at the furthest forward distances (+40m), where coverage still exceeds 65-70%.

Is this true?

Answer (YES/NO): NO